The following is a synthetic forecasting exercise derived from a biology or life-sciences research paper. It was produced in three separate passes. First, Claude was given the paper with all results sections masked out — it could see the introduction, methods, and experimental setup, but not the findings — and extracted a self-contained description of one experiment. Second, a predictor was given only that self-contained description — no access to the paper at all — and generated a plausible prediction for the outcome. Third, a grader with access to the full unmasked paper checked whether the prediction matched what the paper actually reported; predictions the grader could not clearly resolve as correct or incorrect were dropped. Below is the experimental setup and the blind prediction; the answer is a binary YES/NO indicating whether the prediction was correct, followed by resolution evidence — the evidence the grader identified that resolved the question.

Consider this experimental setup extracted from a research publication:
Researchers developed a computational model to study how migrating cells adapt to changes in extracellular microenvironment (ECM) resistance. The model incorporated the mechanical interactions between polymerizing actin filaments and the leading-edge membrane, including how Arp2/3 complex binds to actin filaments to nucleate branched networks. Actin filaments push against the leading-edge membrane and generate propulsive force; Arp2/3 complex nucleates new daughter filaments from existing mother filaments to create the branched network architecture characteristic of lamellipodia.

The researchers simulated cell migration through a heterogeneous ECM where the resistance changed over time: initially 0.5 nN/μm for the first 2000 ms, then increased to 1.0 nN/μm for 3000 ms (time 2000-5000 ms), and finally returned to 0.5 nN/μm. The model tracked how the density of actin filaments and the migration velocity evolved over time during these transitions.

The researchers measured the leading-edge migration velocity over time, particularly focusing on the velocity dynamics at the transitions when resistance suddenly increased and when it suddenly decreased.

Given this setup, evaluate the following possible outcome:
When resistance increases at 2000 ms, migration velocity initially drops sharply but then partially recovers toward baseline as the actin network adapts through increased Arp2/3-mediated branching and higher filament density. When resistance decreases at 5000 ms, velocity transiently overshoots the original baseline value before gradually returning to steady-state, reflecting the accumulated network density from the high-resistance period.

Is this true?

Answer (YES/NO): YES